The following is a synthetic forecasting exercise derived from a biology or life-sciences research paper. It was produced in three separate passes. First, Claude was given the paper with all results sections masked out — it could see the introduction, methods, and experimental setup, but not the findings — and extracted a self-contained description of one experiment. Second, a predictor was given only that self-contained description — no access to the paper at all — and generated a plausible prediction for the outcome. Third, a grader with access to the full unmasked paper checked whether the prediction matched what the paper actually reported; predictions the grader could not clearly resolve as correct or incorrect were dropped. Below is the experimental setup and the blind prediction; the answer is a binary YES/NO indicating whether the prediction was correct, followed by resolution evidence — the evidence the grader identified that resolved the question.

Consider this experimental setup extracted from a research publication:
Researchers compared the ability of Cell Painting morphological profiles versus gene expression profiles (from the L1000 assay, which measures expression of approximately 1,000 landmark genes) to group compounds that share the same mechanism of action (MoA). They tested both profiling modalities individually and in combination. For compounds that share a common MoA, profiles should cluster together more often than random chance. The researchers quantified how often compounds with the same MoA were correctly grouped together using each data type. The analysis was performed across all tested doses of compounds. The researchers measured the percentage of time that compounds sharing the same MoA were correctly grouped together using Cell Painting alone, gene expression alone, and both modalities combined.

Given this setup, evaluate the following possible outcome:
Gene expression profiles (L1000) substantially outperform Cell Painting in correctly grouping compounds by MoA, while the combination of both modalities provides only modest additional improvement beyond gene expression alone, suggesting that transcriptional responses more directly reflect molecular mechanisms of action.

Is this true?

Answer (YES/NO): NO